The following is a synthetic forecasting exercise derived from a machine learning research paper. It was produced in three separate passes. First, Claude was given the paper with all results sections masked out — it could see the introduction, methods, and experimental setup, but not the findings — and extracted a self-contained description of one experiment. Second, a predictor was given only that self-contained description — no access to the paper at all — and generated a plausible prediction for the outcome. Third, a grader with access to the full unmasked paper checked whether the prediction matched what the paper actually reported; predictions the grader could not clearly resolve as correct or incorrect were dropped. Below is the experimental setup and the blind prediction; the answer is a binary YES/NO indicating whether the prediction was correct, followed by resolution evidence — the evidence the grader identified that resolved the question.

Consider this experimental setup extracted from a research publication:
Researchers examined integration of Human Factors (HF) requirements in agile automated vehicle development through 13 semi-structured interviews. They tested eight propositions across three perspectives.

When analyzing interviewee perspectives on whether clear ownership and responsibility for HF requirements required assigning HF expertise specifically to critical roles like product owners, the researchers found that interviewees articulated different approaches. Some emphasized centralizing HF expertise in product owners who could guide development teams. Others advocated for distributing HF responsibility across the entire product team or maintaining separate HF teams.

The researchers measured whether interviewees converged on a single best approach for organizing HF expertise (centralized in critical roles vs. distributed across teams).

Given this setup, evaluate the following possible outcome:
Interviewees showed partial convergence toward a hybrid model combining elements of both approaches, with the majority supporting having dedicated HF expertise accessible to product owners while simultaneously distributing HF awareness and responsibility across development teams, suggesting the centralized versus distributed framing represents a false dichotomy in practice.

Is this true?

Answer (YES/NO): NO